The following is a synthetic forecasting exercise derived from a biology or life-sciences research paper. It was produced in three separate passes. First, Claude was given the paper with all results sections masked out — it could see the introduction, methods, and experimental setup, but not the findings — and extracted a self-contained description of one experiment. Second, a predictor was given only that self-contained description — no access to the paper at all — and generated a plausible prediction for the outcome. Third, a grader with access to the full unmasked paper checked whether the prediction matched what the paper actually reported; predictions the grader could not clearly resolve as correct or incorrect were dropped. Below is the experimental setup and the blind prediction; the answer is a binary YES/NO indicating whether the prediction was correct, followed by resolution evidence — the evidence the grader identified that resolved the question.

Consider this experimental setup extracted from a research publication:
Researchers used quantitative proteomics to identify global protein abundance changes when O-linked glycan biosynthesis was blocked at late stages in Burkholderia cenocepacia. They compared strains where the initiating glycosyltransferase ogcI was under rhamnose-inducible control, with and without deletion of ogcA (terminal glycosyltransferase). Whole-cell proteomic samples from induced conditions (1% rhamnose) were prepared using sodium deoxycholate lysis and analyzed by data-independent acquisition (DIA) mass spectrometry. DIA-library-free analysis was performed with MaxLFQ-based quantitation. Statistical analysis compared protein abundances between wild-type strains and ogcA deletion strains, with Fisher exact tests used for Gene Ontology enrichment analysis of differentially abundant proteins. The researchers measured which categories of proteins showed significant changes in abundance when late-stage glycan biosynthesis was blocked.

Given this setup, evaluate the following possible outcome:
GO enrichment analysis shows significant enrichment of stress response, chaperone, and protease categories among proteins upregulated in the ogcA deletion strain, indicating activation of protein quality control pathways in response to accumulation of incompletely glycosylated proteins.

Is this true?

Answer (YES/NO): NO